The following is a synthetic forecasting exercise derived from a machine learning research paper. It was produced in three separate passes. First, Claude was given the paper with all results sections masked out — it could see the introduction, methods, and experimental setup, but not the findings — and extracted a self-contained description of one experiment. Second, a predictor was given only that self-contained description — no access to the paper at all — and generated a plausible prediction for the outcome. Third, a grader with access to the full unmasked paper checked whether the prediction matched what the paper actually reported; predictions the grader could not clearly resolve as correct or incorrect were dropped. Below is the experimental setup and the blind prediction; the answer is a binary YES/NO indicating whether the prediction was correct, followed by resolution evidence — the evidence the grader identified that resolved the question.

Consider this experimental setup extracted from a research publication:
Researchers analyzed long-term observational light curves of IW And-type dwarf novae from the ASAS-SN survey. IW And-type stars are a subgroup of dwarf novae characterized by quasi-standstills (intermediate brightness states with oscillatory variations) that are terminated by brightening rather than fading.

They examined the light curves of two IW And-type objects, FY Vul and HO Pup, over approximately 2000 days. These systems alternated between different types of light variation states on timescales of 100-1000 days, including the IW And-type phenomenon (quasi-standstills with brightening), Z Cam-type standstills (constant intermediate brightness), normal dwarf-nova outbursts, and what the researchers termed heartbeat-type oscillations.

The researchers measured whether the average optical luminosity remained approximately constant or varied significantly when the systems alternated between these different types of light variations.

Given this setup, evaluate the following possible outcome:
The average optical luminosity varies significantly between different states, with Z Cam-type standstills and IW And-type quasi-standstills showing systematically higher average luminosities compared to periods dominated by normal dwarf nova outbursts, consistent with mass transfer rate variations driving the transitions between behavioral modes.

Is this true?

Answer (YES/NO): NO